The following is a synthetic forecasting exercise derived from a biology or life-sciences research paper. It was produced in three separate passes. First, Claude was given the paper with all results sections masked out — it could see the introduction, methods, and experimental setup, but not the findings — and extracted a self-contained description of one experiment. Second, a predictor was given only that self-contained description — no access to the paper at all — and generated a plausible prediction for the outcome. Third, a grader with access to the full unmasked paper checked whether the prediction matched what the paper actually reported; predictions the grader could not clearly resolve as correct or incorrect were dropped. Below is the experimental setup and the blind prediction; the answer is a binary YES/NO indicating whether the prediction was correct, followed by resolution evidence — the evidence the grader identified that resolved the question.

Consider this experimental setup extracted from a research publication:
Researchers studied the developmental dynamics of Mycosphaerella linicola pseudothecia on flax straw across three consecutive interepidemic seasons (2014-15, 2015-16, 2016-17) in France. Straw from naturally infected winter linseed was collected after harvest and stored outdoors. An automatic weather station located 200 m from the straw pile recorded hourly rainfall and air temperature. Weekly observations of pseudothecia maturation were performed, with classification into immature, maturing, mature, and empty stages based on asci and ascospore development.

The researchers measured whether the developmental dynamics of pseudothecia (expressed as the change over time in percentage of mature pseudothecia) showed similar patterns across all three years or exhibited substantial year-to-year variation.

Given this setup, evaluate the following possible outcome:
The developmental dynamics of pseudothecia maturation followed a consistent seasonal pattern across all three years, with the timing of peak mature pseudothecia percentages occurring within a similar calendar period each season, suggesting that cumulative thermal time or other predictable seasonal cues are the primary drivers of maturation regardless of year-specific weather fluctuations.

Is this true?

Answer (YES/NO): NO